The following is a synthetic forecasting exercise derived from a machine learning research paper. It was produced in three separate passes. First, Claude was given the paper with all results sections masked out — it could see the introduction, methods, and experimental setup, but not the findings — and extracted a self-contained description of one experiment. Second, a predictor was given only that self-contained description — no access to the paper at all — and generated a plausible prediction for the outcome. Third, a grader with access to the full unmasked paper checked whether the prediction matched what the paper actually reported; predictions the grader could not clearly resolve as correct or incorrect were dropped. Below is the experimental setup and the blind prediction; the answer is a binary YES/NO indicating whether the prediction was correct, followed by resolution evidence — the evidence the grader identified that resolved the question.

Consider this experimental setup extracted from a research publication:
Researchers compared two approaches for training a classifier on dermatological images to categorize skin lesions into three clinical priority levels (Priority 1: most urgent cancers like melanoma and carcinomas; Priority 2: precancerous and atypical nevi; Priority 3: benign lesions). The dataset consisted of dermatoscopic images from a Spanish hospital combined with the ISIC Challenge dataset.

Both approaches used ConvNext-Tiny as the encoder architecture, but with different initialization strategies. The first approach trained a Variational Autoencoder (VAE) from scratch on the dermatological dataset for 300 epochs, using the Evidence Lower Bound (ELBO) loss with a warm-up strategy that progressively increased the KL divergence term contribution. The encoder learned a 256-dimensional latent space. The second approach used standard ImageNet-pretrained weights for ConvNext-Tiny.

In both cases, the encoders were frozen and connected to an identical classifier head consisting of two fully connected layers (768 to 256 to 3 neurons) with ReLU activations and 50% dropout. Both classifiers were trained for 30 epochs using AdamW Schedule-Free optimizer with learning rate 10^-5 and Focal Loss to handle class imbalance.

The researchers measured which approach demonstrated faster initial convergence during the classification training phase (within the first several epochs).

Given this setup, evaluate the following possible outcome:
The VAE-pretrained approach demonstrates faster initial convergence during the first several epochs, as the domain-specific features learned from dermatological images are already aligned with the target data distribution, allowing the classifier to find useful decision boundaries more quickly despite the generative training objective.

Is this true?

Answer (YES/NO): NO